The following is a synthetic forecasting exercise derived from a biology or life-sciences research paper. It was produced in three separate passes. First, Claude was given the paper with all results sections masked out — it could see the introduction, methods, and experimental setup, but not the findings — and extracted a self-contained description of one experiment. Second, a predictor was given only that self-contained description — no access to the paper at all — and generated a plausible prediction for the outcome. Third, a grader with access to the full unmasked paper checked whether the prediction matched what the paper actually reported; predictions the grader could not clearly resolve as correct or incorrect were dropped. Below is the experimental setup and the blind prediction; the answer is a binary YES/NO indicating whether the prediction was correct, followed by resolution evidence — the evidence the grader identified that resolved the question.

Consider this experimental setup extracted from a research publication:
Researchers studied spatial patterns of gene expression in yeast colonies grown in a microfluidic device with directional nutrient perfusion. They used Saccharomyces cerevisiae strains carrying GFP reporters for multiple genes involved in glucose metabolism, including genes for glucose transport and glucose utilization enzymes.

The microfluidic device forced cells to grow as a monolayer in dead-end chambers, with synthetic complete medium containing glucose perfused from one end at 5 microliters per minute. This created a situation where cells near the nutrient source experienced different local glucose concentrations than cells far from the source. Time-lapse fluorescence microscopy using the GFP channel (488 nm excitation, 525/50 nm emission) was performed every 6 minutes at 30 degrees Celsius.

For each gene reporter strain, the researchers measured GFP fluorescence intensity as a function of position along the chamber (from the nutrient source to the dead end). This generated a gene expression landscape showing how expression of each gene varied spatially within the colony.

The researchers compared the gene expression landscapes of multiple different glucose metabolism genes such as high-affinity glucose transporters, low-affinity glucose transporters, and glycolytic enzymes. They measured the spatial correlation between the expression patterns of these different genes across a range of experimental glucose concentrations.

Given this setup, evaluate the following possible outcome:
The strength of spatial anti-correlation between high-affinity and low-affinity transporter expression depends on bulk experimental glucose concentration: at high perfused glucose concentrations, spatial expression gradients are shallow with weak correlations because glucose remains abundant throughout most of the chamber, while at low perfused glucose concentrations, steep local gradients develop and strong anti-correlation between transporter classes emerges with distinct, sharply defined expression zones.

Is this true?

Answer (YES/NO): YES